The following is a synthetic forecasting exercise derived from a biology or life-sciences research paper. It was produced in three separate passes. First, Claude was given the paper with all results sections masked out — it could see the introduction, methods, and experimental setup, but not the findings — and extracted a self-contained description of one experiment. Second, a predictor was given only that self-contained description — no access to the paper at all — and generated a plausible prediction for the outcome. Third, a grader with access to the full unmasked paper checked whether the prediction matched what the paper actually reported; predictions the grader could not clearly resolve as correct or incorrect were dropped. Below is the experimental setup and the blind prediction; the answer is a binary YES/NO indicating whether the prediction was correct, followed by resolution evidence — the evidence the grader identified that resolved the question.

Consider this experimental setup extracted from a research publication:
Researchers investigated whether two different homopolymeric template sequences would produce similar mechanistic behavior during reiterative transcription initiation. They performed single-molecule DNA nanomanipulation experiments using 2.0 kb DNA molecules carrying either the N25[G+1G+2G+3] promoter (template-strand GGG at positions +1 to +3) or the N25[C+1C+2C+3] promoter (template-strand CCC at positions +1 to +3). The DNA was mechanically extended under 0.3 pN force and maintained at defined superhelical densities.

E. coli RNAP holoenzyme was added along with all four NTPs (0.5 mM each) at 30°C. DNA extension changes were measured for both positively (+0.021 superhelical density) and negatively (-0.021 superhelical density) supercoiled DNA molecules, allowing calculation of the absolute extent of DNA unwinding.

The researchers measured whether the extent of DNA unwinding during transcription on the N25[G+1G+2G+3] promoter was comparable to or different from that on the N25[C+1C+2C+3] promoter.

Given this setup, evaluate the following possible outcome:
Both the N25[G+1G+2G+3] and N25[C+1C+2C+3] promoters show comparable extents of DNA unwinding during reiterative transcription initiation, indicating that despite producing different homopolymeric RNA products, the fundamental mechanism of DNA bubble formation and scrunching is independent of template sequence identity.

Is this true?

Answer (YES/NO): YES